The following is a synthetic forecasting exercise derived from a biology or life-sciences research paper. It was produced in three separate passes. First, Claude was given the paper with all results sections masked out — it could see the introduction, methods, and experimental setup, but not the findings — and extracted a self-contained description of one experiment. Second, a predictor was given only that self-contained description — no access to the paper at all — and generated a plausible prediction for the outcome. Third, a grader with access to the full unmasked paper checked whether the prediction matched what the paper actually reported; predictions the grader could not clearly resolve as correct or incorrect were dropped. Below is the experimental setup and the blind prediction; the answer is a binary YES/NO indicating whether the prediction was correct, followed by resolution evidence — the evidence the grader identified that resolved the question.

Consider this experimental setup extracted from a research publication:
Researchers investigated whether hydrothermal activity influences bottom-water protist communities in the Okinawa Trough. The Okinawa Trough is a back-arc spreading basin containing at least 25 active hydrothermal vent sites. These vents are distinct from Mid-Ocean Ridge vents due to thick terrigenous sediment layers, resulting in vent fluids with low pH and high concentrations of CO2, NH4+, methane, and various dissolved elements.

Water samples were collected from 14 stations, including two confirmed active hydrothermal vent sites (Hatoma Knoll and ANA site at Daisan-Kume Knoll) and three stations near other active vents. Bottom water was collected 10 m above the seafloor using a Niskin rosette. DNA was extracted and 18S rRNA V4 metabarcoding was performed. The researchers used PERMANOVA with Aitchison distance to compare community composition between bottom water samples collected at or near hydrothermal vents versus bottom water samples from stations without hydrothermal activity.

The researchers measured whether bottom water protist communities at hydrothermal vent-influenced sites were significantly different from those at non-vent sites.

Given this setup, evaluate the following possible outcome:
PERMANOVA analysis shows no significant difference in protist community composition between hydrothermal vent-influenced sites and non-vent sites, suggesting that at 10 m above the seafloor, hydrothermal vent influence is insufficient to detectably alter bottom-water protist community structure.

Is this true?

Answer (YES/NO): NO